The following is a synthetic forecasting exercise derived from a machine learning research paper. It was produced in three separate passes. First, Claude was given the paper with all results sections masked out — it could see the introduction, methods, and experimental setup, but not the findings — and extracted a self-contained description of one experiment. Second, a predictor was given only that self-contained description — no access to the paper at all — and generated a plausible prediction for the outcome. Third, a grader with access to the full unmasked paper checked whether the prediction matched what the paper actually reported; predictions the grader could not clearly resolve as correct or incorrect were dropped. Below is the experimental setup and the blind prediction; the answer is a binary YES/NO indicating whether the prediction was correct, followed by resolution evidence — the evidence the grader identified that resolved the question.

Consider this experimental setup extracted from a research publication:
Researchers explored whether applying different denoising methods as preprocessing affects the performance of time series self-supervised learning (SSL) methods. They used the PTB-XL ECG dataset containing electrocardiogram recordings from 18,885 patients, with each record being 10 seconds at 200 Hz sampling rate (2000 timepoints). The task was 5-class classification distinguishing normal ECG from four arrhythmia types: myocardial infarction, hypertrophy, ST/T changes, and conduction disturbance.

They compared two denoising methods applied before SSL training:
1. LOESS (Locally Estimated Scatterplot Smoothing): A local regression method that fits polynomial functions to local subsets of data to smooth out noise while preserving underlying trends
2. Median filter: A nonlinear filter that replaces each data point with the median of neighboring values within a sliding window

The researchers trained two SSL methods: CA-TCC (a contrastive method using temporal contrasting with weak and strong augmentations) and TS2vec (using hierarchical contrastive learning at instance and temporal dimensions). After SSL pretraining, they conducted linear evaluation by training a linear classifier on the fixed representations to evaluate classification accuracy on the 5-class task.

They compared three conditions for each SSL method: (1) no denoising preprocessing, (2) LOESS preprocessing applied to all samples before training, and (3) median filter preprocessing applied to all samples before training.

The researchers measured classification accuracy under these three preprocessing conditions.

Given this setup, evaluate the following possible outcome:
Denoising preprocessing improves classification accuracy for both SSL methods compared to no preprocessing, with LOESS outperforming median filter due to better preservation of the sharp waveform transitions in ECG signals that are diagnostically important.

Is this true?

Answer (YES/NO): NO